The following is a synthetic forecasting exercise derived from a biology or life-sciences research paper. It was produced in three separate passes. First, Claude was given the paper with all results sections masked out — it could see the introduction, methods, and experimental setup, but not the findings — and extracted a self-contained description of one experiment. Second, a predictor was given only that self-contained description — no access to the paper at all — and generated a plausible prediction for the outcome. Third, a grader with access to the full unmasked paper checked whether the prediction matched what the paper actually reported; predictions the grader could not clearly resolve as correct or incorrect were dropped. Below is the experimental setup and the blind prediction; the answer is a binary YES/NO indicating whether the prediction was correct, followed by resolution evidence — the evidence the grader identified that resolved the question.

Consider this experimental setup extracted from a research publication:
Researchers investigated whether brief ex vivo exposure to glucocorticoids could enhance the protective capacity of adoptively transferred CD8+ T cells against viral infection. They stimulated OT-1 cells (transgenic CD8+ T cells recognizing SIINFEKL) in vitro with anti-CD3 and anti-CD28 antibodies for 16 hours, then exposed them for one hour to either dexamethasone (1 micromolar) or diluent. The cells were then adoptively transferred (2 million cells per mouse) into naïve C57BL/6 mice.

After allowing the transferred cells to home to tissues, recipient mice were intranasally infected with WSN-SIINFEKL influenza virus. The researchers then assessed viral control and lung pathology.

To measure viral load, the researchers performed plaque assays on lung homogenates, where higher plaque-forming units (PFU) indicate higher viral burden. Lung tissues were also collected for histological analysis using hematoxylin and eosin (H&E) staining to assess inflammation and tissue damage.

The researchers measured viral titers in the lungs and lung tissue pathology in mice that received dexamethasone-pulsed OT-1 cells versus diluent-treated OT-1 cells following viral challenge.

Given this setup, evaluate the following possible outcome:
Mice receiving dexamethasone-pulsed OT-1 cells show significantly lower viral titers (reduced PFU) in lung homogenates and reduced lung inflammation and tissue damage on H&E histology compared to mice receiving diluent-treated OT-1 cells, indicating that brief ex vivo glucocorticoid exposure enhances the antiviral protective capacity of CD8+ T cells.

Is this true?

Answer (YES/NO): YES